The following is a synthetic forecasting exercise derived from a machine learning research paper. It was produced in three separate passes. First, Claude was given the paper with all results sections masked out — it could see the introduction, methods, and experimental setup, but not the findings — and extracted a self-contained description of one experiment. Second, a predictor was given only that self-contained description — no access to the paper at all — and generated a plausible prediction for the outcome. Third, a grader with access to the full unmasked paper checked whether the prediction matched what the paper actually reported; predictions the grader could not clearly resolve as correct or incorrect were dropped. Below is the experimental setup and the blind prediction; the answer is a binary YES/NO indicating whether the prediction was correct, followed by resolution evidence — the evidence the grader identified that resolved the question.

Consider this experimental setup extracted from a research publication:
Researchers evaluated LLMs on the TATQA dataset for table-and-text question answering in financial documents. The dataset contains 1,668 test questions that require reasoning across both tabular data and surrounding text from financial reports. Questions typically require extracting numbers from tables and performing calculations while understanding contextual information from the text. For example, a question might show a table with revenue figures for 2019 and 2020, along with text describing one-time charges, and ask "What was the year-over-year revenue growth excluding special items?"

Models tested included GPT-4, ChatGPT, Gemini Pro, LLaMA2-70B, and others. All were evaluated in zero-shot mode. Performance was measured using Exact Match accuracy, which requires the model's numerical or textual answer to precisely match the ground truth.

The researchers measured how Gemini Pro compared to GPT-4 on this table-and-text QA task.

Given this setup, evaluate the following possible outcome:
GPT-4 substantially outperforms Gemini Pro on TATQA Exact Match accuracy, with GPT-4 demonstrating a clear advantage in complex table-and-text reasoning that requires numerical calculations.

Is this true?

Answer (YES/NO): NO